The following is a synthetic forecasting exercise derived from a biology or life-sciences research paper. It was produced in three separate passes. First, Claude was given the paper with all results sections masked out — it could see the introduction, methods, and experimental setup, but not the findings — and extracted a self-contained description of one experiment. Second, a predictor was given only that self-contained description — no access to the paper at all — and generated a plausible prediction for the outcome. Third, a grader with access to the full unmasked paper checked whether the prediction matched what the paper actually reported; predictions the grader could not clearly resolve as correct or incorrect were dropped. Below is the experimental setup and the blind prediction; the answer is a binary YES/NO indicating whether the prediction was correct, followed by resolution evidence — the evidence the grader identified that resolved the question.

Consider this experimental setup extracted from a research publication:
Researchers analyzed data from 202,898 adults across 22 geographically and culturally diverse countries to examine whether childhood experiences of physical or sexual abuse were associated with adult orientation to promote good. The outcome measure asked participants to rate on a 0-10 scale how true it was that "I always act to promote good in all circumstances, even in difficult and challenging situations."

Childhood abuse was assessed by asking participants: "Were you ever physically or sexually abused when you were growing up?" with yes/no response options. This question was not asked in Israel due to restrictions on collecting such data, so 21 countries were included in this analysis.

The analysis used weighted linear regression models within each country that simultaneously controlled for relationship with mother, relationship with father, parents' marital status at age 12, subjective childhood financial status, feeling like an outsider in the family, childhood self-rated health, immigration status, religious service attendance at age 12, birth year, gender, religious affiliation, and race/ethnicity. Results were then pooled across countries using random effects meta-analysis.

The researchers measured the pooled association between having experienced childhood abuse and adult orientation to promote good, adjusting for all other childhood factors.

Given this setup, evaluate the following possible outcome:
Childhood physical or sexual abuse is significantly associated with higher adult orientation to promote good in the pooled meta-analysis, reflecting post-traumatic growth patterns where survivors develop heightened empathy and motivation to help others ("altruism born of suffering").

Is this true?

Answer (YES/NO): NO